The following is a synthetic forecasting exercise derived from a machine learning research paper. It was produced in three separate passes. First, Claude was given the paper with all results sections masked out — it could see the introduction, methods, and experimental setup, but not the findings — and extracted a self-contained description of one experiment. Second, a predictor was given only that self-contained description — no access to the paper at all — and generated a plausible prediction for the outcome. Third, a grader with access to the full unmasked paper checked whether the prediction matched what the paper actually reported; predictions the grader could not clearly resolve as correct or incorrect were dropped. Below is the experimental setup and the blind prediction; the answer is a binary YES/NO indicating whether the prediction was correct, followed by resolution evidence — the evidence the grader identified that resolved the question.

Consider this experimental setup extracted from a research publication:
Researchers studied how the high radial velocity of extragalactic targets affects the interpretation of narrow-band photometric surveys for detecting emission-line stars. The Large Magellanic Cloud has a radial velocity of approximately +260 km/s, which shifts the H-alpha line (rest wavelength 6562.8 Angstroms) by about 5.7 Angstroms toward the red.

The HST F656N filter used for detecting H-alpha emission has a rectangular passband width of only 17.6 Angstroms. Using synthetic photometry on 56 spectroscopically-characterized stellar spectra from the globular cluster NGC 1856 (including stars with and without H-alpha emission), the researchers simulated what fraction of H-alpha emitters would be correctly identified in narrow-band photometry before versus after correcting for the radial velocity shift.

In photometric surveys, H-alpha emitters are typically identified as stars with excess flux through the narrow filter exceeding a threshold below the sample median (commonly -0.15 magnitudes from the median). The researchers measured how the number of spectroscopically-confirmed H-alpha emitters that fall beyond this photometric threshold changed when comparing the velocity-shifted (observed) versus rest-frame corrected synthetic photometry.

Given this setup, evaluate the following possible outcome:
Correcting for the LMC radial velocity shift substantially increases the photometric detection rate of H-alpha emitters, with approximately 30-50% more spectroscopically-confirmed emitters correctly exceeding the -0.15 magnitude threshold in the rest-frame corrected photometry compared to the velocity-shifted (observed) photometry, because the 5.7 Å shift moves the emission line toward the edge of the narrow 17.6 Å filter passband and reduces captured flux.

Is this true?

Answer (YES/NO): NO